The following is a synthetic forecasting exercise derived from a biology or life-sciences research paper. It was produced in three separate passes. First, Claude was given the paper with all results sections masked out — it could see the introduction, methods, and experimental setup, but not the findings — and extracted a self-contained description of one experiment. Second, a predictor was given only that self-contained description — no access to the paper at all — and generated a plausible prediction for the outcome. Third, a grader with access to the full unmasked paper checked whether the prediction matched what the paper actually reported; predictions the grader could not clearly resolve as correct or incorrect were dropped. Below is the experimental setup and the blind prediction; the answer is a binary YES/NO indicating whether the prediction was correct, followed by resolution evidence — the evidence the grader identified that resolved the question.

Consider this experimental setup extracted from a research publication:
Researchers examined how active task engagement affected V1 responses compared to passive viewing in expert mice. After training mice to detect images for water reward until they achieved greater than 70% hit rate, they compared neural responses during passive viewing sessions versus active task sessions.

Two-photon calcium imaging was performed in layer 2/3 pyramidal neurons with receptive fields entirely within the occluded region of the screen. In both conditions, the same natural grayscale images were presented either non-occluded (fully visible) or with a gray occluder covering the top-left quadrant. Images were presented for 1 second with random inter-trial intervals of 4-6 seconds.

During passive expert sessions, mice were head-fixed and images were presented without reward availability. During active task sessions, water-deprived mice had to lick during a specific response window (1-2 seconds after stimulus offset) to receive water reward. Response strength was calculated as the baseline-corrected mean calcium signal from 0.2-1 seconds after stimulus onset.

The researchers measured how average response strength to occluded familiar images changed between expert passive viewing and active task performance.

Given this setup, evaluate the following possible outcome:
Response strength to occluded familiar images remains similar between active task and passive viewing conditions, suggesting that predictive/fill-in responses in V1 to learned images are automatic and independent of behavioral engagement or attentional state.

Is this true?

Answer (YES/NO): NO